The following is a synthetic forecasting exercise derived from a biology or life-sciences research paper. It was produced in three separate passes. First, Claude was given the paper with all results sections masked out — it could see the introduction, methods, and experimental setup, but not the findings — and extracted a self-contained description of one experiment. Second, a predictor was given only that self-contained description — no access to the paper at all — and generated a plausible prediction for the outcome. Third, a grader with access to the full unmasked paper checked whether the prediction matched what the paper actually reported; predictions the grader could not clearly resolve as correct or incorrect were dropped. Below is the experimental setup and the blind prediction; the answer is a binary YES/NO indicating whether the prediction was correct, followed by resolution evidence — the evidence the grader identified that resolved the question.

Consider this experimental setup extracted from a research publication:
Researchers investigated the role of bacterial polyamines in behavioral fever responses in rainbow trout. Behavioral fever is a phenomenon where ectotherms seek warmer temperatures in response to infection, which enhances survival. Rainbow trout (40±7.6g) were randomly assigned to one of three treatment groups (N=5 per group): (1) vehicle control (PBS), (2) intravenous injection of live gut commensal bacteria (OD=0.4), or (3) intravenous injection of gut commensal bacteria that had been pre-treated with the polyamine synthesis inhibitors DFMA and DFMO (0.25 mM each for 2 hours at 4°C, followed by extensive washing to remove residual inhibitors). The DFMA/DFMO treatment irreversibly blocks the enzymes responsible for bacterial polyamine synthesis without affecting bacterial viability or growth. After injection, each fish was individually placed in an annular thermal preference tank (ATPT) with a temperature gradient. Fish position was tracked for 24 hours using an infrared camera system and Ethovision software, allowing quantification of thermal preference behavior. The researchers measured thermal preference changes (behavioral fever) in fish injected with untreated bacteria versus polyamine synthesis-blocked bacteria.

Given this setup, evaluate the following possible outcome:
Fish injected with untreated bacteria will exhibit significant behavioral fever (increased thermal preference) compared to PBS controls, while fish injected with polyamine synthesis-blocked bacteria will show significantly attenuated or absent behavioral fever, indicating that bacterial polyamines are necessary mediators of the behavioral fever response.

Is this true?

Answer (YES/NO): YES